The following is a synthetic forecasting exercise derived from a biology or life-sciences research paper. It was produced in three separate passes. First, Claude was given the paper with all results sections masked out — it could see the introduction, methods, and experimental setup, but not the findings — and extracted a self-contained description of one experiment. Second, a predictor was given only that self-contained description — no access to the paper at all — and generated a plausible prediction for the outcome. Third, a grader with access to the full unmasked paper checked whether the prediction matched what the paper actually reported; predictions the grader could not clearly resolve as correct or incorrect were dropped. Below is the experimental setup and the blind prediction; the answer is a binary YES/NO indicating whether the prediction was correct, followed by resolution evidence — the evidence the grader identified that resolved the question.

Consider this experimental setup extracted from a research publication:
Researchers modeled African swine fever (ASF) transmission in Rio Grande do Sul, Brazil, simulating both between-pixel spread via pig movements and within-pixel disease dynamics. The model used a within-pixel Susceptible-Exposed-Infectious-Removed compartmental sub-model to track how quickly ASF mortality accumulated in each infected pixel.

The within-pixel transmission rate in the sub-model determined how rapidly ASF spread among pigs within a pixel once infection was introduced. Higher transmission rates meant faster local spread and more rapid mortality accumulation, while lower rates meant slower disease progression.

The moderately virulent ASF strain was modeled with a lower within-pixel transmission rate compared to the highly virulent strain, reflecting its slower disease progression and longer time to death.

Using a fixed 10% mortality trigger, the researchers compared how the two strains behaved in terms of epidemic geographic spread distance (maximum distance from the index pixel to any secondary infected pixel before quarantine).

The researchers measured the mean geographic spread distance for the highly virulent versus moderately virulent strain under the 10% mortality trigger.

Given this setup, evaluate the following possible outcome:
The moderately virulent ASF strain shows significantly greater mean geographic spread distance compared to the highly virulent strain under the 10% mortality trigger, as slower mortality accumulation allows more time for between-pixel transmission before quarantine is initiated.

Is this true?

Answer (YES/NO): YES